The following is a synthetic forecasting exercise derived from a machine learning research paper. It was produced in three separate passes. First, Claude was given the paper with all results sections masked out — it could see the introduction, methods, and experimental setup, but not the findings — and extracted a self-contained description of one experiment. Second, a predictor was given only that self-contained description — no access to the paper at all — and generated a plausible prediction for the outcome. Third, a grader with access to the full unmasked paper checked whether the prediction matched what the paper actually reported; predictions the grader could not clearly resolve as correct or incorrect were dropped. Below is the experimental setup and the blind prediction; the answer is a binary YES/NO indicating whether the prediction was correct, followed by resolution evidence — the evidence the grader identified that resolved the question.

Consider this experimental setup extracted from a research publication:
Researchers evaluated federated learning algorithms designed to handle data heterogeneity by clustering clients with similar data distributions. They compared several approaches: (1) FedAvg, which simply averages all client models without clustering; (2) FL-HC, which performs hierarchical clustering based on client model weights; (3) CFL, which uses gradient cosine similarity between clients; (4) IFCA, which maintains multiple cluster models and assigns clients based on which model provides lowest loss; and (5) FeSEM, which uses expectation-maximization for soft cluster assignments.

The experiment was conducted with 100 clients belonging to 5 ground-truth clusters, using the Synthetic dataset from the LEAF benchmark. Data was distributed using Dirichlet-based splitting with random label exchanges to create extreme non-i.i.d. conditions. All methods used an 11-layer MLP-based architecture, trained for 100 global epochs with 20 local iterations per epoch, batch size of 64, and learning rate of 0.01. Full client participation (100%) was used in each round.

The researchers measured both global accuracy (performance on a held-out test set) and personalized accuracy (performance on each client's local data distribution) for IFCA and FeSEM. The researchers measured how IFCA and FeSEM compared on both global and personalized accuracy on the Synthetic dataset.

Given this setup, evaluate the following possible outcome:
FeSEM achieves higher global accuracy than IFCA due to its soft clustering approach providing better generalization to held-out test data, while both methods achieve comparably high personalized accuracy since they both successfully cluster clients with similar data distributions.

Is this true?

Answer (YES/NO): NO